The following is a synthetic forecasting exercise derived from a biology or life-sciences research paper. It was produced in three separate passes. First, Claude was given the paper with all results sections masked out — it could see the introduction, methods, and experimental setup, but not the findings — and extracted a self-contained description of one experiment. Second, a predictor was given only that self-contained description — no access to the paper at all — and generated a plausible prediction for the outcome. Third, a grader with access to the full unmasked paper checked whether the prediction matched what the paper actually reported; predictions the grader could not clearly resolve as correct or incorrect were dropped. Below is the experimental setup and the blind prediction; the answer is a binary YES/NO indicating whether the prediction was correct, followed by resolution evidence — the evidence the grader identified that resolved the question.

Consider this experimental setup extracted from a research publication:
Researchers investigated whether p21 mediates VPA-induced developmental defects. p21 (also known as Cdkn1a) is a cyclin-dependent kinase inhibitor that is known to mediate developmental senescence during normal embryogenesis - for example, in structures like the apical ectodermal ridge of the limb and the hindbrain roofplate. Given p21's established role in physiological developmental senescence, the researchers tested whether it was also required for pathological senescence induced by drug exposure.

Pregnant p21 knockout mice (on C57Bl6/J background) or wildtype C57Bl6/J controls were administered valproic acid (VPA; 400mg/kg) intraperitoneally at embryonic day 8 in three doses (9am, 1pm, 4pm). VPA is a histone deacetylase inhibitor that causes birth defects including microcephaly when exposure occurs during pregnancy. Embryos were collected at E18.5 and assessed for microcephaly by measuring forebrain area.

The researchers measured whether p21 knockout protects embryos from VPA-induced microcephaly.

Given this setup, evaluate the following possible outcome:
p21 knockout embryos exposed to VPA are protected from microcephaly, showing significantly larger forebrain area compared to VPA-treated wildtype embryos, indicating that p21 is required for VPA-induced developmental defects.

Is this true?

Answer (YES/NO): NO